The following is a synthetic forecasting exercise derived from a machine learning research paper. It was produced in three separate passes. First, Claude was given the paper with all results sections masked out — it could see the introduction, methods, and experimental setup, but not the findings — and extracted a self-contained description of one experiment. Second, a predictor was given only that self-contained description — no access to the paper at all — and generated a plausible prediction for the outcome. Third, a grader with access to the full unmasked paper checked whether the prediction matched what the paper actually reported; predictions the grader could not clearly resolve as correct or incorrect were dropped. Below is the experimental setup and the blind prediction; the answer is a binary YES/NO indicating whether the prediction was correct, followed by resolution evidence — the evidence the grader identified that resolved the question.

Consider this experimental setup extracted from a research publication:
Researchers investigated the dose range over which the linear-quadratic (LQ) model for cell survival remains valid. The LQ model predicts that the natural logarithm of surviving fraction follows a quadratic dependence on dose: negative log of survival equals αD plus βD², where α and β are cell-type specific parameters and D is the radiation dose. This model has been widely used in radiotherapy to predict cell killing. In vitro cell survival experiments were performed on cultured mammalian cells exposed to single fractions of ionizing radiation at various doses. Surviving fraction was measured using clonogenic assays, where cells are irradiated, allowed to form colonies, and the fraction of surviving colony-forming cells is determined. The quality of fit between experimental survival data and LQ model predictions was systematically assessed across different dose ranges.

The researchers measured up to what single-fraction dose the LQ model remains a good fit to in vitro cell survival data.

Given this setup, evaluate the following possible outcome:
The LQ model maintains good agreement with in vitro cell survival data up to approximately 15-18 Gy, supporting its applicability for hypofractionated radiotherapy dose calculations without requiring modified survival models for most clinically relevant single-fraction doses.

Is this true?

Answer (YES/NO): YES